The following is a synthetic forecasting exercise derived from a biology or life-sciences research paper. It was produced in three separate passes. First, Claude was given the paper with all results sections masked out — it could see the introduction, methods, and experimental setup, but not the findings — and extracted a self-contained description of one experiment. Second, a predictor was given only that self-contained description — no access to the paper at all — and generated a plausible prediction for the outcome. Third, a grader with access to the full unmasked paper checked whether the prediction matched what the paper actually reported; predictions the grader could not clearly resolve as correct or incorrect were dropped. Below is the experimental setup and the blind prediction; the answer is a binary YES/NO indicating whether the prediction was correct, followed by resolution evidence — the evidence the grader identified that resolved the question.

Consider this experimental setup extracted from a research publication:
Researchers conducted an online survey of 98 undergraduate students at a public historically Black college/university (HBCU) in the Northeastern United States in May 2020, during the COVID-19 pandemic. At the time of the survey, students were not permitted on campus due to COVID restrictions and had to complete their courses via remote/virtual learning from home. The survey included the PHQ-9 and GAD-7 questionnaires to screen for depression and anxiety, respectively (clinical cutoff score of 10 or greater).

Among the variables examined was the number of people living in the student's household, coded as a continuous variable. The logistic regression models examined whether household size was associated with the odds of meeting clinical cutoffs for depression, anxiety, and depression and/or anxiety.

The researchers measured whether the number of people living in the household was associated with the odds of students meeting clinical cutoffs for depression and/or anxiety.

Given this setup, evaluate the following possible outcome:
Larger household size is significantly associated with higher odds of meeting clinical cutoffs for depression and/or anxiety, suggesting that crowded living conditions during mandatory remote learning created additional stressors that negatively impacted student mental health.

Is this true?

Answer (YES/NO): YES